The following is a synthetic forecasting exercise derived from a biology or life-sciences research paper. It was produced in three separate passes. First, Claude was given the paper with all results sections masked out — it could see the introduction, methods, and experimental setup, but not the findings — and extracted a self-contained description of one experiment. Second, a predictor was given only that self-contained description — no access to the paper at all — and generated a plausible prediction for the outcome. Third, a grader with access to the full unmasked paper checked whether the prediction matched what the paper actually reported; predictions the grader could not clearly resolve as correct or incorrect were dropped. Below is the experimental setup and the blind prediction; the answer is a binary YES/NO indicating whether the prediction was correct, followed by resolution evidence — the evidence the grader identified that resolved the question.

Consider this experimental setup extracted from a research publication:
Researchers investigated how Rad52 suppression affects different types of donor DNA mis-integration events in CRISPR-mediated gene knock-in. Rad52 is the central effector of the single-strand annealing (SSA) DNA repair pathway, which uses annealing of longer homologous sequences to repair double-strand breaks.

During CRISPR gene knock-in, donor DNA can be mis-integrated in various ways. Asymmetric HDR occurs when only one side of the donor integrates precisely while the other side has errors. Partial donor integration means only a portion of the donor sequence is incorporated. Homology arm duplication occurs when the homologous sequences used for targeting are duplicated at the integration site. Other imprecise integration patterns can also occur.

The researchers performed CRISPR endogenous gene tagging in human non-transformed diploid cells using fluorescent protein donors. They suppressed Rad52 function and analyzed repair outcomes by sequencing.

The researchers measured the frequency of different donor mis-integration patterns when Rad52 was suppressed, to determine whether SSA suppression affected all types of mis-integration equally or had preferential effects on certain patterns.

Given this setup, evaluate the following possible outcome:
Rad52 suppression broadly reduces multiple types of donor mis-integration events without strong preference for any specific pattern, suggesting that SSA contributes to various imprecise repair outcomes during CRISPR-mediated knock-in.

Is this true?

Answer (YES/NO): NO